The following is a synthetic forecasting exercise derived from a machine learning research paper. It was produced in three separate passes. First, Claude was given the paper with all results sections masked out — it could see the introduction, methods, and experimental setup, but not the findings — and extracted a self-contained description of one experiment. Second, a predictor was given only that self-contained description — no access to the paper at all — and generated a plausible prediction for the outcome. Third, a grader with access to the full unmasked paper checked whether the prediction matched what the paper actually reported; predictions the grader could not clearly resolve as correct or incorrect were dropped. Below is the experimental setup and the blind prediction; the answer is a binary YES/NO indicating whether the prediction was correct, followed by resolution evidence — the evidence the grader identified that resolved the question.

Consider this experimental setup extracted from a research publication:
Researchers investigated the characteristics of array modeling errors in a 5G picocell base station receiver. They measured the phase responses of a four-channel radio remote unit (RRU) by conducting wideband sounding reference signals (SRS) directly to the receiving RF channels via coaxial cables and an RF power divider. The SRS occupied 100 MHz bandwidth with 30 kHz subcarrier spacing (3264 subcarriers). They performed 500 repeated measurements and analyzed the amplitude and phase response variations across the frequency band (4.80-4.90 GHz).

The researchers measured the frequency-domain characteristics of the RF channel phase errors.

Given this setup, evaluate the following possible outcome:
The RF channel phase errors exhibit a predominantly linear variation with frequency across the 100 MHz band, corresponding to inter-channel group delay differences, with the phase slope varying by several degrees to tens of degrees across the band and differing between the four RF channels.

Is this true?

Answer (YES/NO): NO